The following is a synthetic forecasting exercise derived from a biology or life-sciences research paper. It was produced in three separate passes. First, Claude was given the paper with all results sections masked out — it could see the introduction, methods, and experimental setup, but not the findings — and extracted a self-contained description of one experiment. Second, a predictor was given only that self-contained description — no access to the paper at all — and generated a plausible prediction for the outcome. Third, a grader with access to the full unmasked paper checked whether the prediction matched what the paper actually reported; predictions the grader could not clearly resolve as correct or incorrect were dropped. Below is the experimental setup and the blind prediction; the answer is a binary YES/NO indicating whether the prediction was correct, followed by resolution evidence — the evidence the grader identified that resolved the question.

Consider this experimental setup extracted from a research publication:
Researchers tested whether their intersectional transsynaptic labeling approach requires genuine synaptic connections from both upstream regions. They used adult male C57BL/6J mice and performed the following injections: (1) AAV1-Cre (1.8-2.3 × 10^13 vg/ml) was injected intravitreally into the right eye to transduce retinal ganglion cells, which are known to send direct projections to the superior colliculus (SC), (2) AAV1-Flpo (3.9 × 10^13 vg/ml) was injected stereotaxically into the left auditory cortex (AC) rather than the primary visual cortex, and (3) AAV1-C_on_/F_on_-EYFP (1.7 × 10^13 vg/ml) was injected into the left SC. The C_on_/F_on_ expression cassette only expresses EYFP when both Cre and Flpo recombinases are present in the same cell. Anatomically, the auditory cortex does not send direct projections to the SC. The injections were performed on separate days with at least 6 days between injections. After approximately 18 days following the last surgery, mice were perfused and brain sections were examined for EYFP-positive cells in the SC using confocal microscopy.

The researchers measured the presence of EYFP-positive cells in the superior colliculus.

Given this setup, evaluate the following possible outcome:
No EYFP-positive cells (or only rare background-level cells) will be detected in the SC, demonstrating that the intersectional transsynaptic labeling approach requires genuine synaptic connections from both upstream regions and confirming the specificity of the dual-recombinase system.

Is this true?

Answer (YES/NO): YES